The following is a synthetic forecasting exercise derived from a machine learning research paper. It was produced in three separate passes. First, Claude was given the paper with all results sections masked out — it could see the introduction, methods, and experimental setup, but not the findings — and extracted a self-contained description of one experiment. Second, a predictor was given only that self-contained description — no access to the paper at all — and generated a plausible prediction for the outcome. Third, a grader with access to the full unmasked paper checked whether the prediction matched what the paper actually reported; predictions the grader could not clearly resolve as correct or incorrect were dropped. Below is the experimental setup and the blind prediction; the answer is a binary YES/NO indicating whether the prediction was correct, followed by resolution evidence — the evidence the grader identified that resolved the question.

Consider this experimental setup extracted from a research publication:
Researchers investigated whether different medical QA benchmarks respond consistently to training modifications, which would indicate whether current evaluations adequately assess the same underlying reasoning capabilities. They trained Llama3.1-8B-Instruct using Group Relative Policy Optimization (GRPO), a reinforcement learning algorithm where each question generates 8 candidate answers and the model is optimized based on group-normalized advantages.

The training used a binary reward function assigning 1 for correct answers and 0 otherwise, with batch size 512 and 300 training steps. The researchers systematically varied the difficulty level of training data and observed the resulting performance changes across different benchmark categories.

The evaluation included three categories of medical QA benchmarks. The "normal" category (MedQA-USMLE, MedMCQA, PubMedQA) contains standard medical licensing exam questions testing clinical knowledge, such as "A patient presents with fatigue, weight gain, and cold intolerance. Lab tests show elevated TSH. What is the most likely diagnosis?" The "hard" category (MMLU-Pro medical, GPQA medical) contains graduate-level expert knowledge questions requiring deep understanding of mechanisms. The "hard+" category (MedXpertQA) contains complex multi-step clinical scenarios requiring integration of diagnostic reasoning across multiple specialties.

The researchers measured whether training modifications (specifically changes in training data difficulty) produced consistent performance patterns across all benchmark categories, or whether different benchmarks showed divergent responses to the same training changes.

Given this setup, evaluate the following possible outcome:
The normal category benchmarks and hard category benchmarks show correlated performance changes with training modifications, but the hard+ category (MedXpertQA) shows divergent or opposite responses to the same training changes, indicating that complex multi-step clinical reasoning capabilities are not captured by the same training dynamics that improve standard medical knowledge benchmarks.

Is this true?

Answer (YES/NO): NO